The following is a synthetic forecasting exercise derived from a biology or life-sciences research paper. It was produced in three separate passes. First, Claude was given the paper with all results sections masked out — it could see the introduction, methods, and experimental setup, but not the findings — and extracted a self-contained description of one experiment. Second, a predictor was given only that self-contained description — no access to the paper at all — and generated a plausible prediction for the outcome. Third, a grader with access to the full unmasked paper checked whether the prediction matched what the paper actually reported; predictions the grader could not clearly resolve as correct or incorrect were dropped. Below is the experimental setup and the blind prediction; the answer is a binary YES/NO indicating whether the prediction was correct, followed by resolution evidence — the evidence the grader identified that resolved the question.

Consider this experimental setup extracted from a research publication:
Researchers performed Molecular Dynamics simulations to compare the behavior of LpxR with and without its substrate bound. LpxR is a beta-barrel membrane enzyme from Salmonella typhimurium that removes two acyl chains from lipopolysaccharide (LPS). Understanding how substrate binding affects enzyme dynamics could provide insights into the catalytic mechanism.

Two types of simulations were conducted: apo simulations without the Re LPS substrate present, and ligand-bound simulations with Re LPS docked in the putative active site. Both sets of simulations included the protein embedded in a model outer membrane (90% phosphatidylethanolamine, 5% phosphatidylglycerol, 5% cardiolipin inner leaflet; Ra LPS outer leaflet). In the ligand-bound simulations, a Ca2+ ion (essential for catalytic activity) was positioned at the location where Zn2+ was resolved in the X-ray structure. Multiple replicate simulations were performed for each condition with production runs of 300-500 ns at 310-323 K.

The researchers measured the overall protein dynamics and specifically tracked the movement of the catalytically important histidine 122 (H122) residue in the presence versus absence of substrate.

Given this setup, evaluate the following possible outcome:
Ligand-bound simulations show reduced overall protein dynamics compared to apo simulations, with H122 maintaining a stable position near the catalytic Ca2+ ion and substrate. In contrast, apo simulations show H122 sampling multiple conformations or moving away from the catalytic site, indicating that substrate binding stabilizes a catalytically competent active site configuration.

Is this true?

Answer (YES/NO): NO